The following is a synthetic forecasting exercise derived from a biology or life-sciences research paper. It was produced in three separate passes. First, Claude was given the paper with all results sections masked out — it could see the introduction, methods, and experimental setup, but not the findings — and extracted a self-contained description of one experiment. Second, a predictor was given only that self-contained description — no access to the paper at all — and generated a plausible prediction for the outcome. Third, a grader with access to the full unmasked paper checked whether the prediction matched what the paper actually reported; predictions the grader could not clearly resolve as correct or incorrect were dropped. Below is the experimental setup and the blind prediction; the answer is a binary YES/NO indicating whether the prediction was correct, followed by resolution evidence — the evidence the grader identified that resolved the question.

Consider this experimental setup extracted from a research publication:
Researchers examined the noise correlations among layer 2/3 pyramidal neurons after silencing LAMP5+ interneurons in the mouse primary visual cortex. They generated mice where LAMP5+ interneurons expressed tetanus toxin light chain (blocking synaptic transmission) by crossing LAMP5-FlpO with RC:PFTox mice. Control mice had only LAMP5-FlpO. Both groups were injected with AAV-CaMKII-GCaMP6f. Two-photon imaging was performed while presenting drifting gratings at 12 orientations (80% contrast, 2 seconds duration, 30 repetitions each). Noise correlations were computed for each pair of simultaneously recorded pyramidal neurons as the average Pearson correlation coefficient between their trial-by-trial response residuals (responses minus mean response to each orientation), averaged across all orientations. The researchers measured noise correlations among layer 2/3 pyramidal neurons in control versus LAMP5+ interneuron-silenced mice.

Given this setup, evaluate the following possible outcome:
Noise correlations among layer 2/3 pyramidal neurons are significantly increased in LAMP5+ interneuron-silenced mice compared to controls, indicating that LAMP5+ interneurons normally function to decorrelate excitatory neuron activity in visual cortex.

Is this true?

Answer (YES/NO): NO